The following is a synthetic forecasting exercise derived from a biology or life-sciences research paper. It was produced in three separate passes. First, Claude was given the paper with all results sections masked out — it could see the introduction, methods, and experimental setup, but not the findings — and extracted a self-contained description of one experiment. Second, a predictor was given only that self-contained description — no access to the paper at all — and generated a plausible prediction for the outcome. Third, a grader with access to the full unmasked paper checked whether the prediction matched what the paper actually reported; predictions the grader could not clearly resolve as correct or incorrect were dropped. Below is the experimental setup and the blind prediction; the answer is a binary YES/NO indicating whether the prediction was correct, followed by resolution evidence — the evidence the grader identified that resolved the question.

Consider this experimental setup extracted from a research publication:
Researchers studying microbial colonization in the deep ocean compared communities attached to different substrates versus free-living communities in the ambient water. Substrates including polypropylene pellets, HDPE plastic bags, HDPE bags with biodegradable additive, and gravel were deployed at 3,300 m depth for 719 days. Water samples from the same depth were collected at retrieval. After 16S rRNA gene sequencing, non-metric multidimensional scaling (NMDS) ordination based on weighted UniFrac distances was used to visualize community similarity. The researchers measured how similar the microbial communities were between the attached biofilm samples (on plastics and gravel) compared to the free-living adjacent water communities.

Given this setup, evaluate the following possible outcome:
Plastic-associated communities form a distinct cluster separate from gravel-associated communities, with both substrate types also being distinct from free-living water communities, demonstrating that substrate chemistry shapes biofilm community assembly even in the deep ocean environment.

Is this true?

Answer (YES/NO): NO